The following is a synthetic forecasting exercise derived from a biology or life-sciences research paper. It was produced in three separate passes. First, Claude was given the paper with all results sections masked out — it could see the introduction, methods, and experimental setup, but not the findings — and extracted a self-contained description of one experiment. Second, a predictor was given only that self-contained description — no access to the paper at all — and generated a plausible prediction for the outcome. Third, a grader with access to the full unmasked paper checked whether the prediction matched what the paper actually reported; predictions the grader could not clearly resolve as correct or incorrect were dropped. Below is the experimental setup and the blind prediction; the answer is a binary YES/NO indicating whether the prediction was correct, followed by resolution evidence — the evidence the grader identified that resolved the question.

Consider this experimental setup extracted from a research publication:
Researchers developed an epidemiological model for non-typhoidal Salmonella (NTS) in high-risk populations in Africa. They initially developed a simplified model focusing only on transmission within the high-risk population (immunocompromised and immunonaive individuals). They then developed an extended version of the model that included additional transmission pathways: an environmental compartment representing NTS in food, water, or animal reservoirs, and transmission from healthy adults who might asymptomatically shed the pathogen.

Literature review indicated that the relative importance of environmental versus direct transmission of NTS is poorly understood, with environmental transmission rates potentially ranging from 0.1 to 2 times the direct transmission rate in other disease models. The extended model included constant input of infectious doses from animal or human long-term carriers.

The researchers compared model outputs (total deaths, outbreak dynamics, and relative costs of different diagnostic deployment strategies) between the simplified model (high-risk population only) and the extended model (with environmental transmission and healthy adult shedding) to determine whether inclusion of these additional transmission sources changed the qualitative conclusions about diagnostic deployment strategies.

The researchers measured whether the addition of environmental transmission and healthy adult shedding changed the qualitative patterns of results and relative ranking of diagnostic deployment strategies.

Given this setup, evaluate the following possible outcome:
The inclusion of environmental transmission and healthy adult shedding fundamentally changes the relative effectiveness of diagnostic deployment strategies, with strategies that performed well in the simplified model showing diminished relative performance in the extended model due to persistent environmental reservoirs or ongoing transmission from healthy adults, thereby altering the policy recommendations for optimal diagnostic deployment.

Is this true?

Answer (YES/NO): NO